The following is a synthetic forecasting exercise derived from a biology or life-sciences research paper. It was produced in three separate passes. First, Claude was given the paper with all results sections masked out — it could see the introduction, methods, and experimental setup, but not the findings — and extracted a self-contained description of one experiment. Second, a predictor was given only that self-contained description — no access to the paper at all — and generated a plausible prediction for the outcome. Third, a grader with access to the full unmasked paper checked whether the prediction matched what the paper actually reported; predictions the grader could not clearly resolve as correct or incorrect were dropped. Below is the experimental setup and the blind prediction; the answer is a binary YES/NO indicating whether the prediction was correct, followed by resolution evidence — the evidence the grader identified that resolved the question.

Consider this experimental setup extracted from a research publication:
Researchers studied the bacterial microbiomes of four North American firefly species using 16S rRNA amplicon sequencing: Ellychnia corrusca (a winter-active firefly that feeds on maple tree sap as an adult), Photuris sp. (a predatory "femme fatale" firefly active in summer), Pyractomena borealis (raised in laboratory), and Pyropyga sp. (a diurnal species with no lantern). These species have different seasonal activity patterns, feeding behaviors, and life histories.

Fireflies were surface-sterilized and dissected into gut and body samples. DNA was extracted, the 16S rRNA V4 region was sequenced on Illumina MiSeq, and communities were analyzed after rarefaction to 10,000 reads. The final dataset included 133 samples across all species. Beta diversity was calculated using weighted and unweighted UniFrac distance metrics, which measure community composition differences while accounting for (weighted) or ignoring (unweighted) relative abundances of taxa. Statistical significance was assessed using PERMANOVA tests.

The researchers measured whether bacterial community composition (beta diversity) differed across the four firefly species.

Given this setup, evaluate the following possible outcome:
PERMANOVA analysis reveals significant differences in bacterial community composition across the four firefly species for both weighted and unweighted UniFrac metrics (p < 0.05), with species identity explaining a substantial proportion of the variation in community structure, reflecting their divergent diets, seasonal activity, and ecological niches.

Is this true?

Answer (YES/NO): YES